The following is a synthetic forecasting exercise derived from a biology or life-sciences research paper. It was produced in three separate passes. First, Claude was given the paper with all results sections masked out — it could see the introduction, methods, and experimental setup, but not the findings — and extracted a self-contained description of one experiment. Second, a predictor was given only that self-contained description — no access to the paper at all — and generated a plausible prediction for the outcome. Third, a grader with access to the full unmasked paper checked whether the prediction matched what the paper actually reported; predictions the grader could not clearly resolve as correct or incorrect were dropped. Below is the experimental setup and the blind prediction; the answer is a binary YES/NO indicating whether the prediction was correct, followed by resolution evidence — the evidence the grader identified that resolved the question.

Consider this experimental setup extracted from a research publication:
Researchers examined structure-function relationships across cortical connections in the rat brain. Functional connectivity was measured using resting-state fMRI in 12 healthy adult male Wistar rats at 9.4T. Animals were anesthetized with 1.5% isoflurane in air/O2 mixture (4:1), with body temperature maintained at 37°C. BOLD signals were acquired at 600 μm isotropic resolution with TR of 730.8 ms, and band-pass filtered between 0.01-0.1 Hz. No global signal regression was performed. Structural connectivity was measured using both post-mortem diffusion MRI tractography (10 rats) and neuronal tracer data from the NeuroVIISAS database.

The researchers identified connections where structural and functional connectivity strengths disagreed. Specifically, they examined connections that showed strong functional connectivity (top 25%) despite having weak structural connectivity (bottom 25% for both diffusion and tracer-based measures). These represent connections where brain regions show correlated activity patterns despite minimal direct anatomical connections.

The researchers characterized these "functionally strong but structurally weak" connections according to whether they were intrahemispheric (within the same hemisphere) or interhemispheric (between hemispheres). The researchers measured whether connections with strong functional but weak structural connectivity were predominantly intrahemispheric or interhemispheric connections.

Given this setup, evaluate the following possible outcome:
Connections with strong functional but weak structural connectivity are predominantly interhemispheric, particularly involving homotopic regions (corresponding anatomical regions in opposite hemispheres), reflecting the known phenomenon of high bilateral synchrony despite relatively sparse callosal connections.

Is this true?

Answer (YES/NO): NO